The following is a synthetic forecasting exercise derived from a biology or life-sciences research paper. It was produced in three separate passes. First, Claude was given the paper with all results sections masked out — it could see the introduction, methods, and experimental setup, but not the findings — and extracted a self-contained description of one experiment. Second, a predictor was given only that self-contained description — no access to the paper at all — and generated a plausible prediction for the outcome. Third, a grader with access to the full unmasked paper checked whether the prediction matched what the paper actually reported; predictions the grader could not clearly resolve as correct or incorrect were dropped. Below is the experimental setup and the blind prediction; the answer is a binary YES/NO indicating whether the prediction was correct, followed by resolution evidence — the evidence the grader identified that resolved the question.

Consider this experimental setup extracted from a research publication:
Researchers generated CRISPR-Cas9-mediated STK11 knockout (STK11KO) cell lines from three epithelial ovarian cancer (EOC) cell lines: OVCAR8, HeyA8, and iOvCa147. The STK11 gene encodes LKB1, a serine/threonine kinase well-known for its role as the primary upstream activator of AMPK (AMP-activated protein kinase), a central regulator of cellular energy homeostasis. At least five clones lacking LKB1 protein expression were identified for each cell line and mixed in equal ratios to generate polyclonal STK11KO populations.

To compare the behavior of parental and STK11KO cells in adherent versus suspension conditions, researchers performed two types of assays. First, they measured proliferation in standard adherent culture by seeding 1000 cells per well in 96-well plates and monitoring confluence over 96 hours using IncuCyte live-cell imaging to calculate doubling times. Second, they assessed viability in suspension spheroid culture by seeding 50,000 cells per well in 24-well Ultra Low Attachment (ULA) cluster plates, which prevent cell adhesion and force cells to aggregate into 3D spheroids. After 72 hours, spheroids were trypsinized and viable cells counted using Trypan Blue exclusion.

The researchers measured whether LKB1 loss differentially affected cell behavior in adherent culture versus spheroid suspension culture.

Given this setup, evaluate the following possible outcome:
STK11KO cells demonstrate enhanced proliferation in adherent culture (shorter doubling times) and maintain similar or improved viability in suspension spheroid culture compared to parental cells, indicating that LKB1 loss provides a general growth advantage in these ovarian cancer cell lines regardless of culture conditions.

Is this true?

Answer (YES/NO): NO